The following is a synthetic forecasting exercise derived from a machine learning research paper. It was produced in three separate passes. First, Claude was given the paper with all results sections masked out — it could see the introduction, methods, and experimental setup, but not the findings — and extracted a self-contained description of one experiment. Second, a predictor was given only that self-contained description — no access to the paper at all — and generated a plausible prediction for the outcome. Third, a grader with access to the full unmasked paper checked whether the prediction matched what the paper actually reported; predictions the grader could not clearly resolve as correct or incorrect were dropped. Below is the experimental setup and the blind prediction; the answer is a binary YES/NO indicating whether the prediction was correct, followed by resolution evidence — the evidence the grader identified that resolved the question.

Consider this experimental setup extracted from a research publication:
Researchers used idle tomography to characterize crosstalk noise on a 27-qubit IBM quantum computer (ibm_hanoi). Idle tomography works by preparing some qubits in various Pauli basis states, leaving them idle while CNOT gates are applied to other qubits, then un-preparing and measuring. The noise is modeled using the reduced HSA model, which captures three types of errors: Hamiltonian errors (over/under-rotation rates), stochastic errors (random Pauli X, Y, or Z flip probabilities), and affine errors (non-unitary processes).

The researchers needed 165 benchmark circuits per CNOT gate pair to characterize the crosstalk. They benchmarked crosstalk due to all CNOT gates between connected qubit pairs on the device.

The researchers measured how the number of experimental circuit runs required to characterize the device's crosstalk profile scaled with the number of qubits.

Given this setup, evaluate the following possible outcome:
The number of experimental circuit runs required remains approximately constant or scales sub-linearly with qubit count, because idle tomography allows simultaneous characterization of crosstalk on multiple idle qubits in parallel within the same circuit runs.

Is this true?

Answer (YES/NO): YES